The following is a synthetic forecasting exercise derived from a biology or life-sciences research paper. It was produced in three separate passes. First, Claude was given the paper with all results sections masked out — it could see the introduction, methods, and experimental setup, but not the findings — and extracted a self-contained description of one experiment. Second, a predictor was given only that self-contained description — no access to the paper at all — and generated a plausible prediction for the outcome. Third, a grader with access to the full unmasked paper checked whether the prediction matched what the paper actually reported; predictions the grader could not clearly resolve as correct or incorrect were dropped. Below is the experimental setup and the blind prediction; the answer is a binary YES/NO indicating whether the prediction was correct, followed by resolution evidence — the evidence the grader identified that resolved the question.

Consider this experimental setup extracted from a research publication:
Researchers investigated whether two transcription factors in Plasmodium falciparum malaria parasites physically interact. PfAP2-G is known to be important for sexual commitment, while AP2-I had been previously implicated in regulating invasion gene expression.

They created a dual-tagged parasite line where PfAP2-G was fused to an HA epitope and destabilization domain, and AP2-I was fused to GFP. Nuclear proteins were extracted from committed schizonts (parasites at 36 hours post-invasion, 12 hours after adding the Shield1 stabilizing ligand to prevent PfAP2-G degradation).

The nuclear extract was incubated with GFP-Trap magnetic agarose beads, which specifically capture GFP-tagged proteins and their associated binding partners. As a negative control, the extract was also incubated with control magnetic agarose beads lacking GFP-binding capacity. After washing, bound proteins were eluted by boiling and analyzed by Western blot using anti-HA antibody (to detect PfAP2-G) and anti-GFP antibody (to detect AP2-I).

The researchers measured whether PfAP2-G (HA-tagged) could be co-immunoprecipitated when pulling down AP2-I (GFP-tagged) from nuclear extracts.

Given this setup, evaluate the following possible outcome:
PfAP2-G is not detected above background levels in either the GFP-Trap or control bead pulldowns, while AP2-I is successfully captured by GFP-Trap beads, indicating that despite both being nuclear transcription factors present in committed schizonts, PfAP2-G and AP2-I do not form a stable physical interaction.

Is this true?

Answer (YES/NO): NO